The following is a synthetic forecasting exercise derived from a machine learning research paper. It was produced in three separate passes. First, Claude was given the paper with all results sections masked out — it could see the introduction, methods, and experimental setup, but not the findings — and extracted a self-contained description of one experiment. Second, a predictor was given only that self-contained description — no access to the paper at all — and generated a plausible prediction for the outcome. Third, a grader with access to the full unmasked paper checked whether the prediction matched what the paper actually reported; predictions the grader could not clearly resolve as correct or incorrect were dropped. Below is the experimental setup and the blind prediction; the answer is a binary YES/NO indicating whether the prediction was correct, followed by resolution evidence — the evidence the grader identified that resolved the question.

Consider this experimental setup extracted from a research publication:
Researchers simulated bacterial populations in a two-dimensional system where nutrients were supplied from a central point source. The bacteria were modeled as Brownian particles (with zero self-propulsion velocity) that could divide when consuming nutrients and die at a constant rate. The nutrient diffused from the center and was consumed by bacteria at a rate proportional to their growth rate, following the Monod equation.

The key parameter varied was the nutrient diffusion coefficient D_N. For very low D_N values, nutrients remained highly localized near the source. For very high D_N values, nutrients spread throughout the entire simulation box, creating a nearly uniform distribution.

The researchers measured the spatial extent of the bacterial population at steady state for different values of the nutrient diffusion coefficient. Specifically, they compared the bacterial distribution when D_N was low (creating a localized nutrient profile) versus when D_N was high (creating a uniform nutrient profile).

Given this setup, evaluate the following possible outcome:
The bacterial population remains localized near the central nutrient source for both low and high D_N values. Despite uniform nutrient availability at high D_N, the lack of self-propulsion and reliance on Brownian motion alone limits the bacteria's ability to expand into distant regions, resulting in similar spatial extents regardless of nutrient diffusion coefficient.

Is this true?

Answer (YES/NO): NO